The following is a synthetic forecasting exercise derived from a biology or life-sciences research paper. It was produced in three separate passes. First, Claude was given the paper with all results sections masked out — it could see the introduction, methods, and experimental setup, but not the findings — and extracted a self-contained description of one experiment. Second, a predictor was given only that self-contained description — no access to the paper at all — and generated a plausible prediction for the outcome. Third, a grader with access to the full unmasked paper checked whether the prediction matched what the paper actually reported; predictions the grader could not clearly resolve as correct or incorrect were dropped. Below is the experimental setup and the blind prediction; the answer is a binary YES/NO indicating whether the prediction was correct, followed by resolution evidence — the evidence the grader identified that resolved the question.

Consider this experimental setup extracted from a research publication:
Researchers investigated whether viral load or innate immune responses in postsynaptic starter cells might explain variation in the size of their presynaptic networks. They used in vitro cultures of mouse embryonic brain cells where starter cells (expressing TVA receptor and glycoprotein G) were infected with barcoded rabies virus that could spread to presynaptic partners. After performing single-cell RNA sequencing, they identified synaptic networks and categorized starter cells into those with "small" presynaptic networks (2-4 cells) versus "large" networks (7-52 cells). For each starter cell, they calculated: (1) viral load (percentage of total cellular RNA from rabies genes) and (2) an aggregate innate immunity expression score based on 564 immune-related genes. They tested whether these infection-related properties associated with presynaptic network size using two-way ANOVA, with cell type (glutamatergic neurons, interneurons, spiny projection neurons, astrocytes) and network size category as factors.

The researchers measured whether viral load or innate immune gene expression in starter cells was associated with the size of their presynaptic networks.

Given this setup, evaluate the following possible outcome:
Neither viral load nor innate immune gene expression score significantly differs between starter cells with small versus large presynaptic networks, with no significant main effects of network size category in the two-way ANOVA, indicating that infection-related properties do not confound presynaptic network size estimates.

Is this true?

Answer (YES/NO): YES